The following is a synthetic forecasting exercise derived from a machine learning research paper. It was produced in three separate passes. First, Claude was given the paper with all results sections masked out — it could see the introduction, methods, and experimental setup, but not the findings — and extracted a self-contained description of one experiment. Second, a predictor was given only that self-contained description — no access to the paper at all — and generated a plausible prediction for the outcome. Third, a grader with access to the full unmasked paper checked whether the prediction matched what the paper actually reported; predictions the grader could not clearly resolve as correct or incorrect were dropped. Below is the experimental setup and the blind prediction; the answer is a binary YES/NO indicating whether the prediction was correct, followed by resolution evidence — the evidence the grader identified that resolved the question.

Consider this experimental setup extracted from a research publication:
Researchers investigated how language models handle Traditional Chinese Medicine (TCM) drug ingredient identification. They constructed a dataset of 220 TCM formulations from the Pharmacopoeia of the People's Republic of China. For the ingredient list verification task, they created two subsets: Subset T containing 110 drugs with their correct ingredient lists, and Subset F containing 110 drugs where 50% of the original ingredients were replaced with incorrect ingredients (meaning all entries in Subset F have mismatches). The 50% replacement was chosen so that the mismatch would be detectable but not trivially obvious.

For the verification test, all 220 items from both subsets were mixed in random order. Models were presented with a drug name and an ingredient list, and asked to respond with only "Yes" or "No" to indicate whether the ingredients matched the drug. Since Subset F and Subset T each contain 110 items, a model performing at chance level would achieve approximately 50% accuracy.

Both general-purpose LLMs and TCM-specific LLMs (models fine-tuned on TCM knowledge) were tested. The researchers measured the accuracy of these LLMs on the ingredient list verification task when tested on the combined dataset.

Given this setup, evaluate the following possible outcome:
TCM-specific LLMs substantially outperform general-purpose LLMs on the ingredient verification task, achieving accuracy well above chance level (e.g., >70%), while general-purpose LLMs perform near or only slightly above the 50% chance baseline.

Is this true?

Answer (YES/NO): NO